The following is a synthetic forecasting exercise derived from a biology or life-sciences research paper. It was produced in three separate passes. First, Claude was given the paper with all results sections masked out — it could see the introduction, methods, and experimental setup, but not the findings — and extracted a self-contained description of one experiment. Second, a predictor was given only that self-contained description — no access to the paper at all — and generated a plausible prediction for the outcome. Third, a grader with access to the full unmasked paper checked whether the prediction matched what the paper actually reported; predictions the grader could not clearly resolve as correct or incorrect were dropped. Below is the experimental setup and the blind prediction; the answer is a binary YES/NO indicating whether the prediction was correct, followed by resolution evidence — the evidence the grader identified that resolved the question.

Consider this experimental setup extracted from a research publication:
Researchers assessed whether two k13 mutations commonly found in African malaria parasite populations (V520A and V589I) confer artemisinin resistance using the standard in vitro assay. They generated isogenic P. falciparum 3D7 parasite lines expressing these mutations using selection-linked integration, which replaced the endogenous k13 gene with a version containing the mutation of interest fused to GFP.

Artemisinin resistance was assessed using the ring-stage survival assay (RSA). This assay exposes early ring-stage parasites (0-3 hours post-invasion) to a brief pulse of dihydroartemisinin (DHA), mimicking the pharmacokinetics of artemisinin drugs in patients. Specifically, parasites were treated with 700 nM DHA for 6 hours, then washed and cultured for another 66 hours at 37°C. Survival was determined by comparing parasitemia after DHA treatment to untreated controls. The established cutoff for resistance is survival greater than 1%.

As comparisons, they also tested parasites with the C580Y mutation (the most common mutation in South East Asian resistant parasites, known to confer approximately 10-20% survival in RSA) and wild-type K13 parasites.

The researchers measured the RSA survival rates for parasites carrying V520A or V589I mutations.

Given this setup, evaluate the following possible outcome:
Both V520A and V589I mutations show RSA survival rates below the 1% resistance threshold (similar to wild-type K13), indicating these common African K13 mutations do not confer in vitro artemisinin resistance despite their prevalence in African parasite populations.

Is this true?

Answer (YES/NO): NO